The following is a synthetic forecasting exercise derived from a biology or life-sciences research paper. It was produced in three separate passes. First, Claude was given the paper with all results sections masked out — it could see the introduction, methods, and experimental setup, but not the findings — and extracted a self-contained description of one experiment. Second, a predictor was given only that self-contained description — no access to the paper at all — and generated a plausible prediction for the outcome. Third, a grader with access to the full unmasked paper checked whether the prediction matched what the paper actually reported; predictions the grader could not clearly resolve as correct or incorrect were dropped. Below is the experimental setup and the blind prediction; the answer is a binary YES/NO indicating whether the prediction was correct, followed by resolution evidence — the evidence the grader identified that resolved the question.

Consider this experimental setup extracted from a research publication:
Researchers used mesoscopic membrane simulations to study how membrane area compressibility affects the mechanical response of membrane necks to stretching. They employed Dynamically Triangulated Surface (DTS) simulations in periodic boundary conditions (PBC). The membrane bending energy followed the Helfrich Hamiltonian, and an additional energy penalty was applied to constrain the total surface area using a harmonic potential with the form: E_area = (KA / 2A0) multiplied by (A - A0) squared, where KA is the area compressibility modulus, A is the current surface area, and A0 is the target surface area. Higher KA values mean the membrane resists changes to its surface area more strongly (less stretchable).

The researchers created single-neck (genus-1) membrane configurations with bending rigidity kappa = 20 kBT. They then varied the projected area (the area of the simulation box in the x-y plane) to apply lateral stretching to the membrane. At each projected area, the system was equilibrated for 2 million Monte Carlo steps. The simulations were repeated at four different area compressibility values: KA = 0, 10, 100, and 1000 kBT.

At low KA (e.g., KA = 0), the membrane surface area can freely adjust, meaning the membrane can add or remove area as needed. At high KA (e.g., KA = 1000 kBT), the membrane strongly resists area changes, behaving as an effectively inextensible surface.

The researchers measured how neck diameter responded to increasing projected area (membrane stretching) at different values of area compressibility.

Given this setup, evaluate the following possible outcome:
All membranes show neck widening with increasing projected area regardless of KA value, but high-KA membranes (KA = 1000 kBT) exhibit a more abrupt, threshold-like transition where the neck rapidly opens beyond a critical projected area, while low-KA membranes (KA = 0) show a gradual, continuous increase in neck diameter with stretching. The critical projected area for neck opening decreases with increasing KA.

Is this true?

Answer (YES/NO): NO